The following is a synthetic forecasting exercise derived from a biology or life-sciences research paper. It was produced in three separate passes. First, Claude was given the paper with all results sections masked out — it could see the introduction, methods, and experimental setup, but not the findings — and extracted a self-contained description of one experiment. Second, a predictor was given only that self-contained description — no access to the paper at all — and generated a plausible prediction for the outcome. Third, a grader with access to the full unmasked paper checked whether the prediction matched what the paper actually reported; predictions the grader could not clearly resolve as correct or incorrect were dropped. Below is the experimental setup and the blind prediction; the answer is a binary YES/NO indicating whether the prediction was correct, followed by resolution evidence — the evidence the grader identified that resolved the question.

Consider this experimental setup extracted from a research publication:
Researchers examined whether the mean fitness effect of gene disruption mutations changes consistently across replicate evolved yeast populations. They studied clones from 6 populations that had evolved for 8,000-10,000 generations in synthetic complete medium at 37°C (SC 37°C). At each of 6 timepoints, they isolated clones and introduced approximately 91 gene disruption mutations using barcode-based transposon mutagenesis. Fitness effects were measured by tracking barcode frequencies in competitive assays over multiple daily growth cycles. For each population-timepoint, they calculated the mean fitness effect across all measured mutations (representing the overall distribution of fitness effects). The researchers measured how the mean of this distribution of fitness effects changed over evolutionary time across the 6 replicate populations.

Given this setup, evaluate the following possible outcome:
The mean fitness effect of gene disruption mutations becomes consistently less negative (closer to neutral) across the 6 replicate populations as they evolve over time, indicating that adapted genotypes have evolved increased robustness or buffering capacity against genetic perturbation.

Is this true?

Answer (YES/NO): NO